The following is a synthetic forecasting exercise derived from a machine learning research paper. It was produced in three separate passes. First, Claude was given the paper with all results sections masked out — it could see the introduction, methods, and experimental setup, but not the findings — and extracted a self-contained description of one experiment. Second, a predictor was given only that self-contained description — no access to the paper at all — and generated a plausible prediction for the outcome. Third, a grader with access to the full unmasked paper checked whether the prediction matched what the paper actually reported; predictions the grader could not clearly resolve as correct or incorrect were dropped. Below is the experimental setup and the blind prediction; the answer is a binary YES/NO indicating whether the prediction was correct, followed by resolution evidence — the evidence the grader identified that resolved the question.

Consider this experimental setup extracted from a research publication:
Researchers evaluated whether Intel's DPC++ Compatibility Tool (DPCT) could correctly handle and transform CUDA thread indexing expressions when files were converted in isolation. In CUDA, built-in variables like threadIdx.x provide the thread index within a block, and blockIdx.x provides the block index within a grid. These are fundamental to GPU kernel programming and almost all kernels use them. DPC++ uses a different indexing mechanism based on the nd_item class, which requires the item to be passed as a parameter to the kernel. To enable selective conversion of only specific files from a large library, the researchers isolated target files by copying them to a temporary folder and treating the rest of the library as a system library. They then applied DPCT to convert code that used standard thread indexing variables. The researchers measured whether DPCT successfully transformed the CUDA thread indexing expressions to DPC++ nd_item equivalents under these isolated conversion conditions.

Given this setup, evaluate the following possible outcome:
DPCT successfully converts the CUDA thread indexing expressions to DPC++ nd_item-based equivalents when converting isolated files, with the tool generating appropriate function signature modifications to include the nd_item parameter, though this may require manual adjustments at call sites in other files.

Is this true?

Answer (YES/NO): NO